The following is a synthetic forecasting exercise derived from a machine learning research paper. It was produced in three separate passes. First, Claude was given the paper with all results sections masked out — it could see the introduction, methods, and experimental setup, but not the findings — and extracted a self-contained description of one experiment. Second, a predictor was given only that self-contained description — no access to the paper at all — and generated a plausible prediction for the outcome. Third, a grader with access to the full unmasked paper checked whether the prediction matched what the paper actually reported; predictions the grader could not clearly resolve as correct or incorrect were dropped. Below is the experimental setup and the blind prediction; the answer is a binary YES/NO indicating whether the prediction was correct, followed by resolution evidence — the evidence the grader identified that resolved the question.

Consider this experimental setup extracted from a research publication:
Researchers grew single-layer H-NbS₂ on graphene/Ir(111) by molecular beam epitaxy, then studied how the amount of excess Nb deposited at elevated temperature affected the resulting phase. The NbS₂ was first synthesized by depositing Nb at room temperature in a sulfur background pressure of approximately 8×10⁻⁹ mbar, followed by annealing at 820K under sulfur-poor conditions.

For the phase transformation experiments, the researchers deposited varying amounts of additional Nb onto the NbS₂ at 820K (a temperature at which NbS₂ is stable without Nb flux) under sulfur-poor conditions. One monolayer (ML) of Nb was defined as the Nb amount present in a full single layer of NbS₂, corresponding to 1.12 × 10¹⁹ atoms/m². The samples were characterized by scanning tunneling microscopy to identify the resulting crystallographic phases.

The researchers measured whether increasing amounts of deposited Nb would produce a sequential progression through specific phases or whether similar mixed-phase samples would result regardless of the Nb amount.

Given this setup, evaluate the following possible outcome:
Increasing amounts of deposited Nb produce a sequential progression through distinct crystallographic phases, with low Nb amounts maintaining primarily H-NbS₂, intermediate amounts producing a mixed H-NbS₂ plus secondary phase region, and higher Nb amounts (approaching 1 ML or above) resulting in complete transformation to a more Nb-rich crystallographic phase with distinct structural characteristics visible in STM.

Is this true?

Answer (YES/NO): NO